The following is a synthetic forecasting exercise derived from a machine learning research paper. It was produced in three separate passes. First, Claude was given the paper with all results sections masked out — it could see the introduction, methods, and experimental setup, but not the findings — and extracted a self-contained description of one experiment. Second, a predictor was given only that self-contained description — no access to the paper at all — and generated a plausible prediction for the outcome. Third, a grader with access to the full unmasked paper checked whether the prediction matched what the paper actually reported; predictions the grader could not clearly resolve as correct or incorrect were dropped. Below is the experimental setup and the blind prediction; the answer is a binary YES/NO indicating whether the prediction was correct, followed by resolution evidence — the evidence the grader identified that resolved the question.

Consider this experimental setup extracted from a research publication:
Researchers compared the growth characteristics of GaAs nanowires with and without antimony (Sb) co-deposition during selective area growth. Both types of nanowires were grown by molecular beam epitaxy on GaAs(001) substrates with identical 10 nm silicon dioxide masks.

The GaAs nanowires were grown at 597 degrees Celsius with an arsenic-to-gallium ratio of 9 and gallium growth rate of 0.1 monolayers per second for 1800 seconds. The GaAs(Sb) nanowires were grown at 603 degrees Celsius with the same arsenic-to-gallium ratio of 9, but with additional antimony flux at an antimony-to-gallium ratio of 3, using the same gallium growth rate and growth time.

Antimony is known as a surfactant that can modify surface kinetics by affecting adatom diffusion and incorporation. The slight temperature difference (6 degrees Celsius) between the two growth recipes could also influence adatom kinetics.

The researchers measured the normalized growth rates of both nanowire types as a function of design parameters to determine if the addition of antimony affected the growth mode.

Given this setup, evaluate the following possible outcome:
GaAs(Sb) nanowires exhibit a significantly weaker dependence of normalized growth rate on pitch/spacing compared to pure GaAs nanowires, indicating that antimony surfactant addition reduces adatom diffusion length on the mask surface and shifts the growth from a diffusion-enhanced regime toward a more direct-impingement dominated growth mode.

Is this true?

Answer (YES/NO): NO